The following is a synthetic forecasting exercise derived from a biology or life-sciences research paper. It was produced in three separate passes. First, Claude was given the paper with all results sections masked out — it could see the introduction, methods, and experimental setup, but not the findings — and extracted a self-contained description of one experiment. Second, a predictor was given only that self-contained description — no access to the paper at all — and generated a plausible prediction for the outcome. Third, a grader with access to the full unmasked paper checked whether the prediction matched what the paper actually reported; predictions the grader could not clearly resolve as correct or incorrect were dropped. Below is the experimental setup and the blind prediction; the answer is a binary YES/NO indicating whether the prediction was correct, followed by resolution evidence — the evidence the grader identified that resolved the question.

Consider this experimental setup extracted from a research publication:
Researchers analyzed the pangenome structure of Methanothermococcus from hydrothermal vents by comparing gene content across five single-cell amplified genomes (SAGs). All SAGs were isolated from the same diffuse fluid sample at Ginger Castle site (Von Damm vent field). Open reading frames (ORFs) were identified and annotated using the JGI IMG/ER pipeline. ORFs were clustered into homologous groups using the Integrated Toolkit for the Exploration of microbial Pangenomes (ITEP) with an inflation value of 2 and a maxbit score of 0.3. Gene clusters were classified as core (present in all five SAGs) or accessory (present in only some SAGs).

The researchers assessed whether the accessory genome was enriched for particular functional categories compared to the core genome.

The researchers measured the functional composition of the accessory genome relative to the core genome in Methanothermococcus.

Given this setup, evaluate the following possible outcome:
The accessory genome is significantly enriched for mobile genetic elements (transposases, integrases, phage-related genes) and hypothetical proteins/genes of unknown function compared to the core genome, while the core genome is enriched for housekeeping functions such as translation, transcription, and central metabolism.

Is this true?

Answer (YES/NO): NO